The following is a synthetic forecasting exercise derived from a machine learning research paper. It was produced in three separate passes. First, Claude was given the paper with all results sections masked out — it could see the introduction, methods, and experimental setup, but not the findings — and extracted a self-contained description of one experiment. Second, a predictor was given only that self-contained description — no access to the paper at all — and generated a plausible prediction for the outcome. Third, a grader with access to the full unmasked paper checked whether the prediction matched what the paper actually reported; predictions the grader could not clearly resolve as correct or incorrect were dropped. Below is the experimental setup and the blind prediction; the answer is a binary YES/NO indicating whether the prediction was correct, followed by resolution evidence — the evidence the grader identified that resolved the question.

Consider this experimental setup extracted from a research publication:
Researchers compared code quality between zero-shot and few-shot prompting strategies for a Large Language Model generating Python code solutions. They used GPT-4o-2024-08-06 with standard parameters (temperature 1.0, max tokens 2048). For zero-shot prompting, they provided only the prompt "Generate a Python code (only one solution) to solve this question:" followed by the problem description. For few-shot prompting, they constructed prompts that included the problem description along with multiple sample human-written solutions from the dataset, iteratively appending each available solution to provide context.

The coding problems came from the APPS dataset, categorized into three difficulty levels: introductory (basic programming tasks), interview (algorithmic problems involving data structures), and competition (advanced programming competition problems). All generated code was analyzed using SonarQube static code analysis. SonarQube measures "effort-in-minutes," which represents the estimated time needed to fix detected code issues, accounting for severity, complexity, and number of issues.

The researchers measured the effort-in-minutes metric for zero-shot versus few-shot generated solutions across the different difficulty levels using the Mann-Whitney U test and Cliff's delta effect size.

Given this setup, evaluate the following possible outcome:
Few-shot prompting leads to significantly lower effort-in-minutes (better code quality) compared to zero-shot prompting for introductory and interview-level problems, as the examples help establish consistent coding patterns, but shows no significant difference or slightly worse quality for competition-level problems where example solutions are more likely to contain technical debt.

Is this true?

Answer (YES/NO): NO